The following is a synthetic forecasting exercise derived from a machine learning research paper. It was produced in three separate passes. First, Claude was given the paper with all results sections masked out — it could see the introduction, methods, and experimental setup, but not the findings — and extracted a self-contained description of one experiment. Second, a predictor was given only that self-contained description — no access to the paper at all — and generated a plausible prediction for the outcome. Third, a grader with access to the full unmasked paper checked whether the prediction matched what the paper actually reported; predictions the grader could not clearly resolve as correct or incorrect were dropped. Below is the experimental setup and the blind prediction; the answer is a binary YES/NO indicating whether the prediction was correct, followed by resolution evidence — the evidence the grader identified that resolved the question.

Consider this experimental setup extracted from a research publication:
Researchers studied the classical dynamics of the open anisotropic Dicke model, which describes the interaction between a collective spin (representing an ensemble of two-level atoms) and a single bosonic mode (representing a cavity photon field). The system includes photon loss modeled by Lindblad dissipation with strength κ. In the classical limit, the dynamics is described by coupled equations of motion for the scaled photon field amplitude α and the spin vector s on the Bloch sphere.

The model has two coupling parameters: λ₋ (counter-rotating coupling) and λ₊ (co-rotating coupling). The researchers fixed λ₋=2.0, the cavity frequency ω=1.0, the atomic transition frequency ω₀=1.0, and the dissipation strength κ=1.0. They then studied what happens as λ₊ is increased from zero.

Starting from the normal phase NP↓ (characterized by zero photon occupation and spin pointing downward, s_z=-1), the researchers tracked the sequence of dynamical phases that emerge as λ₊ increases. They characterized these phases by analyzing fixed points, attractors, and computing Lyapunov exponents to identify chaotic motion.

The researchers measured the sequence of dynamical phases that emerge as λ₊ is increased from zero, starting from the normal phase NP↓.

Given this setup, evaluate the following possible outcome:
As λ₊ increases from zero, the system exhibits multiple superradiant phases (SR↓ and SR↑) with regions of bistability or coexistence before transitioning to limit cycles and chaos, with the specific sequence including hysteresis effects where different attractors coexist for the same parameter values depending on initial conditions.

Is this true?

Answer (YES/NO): NO